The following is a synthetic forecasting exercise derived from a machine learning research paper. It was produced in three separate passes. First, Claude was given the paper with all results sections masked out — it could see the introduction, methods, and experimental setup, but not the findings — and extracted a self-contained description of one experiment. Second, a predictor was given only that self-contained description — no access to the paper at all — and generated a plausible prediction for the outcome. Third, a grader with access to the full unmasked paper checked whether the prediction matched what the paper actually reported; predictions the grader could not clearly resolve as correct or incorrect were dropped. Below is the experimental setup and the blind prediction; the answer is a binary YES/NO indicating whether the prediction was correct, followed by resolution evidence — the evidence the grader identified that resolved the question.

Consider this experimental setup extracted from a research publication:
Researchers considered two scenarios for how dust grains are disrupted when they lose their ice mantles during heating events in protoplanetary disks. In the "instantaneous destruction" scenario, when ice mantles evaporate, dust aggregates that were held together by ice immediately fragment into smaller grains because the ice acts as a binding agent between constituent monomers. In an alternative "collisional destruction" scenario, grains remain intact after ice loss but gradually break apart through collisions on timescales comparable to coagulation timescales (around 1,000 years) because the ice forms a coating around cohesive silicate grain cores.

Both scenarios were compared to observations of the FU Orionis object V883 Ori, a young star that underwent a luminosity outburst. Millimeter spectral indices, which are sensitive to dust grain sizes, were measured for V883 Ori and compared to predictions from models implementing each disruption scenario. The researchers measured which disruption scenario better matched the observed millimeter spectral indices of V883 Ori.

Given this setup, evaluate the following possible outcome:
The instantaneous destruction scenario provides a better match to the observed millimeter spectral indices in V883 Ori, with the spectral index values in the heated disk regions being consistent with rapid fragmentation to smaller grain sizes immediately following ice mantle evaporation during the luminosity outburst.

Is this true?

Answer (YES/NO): NO